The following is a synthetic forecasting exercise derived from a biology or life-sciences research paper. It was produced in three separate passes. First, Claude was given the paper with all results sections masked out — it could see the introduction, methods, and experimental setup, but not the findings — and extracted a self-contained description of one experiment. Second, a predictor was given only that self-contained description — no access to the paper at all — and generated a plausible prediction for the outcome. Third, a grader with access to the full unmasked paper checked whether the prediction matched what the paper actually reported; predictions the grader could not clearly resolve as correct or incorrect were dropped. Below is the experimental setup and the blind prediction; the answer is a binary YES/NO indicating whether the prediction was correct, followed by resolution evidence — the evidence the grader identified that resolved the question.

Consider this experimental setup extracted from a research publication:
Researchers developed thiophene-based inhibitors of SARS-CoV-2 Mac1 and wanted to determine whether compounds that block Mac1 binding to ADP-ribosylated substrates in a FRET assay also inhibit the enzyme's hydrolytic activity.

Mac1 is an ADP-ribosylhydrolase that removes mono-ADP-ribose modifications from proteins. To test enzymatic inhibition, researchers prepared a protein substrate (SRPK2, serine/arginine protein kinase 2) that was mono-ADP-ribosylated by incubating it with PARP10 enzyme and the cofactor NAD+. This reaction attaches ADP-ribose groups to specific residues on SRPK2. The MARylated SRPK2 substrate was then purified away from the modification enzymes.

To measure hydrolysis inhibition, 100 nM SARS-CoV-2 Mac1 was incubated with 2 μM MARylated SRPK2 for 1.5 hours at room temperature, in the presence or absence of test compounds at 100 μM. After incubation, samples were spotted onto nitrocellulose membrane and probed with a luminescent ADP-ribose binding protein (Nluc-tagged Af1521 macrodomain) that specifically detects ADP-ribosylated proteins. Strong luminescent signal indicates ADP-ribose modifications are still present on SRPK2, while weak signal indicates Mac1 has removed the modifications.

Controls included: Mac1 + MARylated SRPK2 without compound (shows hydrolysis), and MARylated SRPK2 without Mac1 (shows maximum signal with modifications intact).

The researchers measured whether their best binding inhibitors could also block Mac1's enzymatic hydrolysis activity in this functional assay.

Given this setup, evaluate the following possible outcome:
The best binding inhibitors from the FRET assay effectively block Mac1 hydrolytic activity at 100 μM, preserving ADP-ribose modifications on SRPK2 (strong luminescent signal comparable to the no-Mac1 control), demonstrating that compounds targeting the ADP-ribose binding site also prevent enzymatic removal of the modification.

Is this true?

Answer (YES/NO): YES